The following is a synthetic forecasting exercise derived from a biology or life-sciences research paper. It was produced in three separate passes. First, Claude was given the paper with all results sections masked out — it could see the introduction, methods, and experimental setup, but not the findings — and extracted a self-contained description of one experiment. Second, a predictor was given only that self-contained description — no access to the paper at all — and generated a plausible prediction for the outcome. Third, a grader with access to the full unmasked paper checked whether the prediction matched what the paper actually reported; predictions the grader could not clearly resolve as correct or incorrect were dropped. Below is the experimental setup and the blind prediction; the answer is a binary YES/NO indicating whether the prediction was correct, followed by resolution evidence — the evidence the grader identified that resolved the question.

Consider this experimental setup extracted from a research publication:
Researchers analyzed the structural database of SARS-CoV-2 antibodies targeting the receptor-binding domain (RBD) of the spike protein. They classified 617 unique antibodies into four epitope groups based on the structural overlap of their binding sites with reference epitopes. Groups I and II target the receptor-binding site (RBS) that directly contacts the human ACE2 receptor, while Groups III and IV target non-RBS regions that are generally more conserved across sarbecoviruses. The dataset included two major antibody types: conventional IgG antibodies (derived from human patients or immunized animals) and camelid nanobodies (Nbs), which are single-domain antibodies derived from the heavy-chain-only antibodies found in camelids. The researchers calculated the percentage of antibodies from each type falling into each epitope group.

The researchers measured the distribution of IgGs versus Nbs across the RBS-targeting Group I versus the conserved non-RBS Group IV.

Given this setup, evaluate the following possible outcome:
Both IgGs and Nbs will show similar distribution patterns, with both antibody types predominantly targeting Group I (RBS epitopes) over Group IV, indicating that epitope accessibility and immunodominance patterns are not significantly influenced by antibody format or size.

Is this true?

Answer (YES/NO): NO